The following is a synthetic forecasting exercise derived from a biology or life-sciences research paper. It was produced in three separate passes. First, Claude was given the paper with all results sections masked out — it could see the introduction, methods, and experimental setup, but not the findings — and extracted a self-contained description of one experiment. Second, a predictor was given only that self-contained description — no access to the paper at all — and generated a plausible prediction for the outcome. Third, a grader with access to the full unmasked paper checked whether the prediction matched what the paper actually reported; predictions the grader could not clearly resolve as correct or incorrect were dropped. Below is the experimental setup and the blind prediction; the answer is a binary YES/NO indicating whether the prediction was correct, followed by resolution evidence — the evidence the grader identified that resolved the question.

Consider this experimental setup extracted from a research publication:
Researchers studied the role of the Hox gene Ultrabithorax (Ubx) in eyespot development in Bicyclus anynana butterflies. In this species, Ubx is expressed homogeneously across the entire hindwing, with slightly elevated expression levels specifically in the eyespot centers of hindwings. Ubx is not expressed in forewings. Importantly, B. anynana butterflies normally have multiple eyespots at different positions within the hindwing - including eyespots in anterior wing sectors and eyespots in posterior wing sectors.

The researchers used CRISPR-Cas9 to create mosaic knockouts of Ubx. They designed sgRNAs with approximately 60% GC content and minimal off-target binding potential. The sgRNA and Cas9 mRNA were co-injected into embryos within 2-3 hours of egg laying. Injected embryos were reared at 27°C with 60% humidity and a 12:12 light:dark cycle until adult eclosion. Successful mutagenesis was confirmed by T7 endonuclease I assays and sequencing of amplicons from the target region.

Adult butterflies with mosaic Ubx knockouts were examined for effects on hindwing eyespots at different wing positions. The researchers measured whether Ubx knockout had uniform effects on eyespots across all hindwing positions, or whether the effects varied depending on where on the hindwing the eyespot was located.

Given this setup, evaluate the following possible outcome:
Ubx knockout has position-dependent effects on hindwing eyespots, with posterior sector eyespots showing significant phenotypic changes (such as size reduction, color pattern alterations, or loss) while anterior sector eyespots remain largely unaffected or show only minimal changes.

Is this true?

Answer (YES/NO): NO